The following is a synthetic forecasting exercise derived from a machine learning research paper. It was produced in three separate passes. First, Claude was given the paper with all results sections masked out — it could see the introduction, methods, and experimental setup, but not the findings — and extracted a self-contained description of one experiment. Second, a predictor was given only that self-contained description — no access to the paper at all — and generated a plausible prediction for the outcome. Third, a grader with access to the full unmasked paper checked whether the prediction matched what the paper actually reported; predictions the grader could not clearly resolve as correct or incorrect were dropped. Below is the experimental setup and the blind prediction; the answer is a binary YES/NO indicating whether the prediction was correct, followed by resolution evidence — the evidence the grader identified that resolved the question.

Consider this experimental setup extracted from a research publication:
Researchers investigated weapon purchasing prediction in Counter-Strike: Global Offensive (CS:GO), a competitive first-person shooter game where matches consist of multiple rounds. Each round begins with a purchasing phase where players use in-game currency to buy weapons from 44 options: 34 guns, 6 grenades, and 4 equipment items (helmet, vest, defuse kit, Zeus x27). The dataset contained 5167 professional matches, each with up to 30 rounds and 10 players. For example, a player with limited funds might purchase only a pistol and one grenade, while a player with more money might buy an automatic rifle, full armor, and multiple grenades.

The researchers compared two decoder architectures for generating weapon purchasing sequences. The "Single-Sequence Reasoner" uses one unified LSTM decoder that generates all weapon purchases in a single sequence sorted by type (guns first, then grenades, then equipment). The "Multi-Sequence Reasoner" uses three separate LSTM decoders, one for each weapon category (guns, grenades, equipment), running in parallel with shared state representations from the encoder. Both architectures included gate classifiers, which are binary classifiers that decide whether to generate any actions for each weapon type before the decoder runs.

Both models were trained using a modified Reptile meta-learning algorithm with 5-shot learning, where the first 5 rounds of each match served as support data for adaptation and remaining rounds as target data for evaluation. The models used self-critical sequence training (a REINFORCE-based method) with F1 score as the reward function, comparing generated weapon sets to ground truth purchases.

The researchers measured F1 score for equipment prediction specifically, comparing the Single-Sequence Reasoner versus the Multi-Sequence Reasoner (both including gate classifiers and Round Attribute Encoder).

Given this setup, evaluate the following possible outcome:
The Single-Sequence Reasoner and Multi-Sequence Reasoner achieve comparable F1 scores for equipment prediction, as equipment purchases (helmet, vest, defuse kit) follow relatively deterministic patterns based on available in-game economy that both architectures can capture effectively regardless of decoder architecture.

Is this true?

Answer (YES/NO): NO